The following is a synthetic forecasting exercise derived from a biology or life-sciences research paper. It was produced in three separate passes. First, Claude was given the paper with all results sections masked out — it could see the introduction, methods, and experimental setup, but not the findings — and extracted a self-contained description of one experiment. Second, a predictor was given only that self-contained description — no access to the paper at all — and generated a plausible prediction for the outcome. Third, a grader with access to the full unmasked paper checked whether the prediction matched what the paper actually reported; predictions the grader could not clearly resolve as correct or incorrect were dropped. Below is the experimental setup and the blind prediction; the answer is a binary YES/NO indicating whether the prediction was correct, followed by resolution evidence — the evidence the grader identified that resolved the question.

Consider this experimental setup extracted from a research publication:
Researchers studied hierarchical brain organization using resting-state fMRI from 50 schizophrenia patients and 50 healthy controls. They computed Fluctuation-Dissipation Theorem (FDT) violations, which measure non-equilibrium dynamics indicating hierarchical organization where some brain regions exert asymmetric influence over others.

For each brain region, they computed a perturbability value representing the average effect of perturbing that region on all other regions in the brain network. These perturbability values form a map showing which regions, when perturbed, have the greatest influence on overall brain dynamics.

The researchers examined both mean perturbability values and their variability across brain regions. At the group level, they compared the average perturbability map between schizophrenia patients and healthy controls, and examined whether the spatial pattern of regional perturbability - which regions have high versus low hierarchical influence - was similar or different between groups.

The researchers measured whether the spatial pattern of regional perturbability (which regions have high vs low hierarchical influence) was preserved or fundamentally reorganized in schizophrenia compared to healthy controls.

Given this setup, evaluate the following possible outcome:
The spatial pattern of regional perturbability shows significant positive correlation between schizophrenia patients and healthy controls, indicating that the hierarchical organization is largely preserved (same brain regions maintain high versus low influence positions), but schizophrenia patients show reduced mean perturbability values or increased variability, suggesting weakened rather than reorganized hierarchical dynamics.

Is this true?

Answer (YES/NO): NO